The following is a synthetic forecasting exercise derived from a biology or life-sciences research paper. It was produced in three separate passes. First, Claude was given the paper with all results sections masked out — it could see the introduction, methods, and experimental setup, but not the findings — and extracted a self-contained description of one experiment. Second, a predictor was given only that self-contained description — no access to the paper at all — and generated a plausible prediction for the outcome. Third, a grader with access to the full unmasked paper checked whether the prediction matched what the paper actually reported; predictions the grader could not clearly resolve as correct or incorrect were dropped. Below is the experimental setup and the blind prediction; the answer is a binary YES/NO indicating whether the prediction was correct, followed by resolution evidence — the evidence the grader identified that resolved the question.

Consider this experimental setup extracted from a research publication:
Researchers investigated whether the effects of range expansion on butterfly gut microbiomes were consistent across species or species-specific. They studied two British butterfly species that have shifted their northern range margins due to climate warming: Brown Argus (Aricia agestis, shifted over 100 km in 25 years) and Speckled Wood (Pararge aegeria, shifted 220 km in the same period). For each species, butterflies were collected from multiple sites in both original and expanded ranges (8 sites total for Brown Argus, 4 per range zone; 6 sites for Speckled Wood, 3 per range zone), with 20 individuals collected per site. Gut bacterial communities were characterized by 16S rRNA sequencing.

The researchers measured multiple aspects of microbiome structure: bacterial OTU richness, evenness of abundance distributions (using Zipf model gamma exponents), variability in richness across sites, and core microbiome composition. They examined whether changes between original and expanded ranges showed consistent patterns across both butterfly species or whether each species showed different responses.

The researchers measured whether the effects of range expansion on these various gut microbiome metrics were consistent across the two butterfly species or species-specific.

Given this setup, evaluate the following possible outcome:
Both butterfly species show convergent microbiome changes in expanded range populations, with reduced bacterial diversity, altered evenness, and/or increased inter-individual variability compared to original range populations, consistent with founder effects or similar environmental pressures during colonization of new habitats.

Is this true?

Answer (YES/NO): NO